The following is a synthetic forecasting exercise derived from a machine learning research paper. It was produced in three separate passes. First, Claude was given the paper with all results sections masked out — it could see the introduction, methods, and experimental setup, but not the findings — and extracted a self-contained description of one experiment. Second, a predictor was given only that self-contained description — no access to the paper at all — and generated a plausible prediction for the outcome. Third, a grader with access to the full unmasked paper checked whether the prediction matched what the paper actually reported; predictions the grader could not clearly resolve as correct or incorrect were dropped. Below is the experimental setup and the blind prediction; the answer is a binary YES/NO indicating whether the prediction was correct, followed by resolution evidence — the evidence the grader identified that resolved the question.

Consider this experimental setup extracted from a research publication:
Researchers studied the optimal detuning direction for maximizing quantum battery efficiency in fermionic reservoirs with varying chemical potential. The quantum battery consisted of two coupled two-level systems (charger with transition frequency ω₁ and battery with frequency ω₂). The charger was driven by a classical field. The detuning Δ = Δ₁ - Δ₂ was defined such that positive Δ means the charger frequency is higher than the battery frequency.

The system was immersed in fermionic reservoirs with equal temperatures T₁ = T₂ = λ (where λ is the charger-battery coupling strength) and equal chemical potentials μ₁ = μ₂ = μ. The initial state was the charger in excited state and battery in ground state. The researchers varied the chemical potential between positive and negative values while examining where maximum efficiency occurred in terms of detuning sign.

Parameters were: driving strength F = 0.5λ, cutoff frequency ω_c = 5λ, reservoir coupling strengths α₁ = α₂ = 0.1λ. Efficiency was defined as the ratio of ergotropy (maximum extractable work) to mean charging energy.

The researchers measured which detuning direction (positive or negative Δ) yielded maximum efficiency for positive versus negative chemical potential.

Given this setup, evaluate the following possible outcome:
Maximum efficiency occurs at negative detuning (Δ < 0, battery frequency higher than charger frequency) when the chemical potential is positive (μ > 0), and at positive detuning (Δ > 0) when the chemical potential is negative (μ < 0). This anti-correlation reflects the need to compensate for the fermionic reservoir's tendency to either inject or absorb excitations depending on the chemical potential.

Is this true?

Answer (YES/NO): YES